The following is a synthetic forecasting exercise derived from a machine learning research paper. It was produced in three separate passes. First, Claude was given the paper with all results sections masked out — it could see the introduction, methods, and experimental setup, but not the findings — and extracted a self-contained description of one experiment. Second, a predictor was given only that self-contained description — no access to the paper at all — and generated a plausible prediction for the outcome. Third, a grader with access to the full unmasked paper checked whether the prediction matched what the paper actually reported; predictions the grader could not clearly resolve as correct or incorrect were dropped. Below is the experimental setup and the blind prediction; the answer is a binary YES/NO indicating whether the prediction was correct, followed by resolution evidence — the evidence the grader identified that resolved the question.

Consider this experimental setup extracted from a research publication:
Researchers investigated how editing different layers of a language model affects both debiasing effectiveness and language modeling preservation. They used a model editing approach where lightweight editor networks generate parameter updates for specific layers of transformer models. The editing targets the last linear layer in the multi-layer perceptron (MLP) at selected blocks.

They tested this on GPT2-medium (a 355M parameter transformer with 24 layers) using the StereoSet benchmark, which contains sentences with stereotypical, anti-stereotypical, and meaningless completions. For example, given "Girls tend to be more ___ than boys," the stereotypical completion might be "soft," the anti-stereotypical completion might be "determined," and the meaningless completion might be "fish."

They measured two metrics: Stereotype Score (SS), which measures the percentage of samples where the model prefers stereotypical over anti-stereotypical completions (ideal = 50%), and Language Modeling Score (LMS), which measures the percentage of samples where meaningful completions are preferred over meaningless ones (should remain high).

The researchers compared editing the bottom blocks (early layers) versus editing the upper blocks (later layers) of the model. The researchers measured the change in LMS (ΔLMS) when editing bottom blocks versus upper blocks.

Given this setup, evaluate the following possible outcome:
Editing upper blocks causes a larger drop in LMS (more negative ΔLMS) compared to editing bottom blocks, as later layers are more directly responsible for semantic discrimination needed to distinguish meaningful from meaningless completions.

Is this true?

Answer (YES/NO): NO